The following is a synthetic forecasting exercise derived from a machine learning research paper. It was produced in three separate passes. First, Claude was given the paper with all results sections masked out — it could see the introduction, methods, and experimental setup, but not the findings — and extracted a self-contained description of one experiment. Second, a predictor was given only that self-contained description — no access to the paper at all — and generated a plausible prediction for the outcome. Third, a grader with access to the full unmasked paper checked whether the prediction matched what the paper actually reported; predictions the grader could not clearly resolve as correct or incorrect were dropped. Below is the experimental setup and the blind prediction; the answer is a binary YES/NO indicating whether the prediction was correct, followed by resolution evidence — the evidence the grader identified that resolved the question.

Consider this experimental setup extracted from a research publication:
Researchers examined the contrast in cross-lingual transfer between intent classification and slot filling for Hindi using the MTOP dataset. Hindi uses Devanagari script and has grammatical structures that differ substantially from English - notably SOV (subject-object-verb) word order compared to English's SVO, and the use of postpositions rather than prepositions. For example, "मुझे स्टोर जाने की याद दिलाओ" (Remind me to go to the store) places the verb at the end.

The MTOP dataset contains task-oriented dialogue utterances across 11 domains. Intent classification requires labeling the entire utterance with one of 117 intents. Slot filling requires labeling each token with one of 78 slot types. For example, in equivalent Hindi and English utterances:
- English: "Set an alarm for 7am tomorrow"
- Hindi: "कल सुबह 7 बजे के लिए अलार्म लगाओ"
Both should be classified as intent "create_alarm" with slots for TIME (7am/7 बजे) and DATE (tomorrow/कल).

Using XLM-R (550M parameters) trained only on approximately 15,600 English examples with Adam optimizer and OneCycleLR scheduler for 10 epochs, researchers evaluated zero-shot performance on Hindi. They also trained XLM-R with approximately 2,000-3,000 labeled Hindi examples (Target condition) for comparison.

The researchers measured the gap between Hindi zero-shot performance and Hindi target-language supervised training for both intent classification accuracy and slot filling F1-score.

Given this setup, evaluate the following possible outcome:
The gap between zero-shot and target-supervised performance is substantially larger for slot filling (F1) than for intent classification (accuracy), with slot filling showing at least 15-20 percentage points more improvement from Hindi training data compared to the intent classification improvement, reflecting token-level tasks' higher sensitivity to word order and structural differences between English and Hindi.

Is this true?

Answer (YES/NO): NO